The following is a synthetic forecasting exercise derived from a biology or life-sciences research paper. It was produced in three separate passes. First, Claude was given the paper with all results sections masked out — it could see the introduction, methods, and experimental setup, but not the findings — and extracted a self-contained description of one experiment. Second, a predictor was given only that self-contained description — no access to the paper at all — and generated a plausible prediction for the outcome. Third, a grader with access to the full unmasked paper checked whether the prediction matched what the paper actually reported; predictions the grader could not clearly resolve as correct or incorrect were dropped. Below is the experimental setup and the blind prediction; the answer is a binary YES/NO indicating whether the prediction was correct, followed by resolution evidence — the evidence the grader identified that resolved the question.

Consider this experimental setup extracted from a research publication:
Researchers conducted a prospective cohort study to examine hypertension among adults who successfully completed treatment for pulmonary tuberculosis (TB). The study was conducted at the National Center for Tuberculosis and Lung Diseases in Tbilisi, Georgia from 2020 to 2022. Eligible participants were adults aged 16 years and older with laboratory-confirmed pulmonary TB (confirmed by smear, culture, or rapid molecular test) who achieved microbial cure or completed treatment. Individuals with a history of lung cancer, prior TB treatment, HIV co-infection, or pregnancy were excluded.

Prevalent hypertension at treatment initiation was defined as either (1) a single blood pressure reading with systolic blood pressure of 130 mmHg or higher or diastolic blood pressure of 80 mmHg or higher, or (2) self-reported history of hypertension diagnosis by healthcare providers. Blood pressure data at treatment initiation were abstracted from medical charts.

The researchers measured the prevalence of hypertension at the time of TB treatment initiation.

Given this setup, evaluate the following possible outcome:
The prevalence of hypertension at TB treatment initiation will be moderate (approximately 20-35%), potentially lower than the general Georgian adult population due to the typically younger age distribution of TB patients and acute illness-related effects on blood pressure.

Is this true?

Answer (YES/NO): YES